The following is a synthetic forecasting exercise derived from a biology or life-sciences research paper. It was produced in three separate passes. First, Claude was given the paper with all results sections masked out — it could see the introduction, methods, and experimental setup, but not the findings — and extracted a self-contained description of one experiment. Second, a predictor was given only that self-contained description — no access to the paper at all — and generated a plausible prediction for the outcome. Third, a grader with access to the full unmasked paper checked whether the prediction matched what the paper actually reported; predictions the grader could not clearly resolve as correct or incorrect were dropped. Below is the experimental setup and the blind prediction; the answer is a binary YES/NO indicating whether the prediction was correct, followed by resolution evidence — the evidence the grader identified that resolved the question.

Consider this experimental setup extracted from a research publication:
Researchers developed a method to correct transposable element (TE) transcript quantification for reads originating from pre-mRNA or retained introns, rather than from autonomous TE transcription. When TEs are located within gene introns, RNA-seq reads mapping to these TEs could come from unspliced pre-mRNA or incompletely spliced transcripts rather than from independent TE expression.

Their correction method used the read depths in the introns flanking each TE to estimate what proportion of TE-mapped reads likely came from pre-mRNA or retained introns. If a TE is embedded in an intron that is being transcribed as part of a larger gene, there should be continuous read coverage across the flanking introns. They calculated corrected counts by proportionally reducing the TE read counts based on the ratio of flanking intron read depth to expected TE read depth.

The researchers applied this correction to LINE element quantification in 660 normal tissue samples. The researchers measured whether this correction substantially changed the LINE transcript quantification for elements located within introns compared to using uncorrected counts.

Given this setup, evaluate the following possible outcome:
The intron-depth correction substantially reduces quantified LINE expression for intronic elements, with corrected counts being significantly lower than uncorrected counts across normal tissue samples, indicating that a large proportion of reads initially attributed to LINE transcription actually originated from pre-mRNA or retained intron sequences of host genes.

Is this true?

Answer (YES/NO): NO